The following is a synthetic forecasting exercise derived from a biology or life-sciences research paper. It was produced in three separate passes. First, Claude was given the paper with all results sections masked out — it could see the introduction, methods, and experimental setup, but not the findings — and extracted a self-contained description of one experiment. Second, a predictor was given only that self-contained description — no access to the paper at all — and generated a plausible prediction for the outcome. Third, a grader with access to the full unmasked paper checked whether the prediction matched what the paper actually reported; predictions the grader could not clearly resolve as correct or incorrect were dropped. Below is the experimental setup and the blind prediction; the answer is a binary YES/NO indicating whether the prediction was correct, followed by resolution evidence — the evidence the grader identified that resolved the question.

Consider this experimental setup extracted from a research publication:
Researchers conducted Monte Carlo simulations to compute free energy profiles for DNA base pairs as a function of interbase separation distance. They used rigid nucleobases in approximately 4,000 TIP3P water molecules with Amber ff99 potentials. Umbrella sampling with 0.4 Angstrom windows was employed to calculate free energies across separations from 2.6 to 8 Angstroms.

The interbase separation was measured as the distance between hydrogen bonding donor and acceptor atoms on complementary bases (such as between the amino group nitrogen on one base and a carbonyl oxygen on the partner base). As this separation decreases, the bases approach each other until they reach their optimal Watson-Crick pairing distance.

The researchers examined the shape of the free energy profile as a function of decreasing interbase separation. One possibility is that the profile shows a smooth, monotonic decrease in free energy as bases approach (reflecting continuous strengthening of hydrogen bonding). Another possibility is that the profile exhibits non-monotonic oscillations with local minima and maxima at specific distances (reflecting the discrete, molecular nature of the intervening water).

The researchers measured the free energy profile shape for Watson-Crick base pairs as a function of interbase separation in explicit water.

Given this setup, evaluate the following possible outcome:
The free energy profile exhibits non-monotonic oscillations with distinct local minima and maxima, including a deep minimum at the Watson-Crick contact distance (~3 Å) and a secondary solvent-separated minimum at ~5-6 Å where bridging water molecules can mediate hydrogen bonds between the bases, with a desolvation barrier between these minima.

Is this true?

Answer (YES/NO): YES